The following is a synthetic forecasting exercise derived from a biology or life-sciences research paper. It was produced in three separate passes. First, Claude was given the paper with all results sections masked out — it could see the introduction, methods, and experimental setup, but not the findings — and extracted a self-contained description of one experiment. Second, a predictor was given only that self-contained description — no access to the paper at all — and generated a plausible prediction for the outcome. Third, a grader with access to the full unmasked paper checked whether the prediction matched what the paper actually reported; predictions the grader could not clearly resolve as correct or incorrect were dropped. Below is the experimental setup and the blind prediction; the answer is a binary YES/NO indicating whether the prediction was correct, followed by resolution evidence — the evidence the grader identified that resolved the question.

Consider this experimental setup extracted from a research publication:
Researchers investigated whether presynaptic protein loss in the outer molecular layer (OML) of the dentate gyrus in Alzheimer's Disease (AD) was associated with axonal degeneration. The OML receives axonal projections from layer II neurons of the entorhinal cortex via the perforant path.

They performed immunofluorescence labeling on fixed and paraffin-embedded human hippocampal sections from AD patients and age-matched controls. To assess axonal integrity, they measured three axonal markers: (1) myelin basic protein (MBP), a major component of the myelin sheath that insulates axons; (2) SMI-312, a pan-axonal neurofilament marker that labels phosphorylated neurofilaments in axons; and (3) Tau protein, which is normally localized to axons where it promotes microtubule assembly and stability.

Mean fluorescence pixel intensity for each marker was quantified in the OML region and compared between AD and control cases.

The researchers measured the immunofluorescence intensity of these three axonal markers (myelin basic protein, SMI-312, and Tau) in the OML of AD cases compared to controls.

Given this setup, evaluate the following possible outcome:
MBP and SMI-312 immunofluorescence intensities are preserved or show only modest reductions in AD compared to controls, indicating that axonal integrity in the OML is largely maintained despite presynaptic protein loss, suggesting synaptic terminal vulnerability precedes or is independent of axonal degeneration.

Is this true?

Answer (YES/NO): YES